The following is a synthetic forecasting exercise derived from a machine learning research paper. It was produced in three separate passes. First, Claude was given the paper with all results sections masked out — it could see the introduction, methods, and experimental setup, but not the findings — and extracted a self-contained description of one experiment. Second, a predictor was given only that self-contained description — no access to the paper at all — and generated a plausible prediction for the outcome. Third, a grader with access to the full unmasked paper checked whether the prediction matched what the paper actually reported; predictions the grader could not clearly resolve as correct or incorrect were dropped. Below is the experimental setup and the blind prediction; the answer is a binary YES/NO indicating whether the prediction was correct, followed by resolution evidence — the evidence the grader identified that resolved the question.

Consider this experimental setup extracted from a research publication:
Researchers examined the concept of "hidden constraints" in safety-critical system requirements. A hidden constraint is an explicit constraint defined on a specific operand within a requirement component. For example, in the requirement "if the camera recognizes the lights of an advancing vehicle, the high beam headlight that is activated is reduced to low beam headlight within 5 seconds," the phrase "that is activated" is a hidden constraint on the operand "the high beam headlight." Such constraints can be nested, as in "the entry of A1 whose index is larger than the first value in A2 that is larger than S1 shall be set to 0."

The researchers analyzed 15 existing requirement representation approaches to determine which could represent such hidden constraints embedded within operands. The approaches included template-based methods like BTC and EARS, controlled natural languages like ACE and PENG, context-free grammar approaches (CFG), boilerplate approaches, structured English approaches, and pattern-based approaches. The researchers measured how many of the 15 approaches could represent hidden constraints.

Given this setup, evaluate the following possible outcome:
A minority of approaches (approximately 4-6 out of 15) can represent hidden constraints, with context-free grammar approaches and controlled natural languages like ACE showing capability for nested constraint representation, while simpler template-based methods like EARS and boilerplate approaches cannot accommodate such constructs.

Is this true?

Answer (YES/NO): NO